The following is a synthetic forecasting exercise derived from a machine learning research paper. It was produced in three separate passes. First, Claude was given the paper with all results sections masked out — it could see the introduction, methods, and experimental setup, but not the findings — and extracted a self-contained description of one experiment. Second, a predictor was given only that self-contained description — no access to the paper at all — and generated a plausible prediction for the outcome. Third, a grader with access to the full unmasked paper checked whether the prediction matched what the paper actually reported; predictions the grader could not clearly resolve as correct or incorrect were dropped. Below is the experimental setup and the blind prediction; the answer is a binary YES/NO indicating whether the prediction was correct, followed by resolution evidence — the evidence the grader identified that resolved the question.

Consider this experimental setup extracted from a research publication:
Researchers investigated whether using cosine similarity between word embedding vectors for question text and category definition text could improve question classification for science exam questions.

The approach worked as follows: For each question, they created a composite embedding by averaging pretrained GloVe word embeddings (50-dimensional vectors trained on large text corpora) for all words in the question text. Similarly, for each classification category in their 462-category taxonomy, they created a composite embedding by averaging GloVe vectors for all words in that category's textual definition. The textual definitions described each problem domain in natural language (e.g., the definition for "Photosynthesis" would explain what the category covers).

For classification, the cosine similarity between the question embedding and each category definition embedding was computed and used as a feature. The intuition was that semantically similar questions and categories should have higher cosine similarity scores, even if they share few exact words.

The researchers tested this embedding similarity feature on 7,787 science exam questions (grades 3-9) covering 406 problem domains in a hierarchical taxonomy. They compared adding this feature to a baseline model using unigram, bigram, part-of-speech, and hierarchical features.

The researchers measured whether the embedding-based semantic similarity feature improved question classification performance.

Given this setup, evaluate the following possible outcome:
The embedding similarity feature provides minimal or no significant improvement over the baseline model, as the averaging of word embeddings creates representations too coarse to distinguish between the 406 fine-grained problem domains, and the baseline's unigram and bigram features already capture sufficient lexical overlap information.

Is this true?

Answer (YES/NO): YES